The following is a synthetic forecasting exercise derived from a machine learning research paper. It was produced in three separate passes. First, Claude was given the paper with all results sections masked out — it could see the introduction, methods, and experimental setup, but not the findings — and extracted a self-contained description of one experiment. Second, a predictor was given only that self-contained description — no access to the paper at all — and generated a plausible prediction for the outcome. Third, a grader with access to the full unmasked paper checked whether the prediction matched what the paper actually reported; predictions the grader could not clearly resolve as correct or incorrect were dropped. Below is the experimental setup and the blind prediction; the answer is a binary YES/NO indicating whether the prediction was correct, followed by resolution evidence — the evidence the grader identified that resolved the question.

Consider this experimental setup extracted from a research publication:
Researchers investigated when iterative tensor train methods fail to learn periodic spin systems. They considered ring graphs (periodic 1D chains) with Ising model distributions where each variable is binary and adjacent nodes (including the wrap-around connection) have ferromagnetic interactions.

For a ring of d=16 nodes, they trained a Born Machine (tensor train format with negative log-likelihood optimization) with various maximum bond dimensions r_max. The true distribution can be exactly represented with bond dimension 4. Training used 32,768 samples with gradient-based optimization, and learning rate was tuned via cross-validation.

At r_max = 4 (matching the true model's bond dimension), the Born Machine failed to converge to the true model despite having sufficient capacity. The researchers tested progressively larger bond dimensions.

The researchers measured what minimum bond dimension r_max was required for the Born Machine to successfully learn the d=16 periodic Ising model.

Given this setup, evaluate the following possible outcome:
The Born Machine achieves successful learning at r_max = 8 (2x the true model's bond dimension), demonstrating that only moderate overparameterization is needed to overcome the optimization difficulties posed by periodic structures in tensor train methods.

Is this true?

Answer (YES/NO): YES